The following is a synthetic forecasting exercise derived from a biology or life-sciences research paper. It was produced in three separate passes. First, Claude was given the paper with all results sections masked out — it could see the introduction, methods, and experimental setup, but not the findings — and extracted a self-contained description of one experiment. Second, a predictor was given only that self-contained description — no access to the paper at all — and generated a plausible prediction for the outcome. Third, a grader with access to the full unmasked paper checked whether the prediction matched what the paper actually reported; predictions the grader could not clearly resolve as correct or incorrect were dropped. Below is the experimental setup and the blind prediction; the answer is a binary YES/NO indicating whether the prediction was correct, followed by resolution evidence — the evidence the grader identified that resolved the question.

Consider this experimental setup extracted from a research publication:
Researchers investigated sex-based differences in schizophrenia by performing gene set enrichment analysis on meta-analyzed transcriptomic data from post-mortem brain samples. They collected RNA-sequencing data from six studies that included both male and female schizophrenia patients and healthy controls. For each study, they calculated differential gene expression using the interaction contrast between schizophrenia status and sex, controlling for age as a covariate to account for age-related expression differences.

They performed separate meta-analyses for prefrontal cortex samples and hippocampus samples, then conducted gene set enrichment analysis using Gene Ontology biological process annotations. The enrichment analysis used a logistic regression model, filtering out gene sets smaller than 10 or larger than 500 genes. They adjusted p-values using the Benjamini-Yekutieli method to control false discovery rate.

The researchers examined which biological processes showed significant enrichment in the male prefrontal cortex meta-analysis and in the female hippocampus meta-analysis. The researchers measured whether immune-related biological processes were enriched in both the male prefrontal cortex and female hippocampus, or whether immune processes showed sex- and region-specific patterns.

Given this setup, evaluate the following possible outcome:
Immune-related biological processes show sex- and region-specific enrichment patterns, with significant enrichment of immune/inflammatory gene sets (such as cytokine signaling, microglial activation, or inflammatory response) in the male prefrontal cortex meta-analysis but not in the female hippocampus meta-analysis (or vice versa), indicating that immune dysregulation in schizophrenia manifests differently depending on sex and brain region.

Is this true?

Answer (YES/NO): NO